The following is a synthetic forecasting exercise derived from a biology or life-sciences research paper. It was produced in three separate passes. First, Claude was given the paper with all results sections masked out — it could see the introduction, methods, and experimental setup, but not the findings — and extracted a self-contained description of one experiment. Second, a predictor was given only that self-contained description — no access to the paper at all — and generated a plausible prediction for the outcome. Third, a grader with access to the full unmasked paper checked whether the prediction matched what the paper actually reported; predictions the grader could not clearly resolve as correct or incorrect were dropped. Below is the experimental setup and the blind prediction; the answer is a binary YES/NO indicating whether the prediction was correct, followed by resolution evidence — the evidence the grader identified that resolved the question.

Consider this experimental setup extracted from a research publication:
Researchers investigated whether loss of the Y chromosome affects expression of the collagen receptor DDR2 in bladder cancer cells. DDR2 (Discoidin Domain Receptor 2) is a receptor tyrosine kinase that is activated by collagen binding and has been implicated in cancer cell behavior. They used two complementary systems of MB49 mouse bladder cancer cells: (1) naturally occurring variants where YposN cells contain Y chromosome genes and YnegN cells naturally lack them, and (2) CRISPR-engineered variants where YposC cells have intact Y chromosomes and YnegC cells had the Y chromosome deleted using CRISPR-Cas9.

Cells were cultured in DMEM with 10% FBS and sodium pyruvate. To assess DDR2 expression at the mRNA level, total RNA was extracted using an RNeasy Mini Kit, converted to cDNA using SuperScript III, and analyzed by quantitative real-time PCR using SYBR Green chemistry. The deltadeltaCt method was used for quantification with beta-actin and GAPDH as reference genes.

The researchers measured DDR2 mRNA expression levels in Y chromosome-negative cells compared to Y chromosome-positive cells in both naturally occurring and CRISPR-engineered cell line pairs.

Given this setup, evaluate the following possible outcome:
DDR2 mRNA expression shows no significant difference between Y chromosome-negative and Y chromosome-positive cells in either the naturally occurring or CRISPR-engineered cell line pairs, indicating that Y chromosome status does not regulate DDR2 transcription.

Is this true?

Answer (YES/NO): NO